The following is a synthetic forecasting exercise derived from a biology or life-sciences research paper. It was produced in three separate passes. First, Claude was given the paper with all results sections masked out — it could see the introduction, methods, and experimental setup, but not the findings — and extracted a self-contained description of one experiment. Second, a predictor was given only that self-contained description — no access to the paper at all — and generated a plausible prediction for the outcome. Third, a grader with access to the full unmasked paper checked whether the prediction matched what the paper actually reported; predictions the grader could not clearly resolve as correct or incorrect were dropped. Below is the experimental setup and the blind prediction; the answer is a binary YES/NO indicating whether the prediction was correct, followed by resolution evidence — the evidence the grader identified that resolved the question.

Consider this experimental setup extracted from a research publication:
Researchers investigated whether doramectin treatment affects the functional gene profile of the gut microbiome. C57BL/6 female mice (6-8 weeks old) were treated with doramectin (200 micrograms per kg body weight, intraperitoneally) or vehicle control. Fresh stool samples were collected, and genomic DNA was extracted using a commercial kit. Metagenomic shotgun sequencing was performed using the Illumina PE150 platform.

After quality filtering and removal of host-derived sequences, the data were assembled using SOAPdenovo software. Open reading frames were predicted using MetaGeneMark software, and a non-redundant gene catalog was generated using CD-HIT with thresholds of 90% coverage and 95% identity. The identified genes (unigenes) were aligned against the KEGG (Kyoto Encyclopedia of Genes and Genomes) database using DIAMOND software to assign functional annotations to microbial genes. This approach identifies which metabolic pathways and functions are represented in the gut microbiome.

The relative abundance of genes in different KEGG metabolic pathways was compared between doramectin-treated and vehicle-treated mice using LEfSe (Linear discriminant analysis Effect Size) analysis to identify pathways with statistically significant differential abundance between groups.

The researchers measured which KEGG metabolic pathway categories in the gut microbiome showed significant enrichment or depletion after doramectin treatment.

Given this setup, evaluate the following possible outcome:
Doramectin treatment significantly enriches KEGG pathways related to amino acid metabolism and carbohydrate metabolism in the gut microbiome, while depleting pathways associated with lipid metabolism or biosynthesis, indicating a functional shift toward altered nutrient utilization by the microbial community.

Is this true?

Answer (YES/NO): NO